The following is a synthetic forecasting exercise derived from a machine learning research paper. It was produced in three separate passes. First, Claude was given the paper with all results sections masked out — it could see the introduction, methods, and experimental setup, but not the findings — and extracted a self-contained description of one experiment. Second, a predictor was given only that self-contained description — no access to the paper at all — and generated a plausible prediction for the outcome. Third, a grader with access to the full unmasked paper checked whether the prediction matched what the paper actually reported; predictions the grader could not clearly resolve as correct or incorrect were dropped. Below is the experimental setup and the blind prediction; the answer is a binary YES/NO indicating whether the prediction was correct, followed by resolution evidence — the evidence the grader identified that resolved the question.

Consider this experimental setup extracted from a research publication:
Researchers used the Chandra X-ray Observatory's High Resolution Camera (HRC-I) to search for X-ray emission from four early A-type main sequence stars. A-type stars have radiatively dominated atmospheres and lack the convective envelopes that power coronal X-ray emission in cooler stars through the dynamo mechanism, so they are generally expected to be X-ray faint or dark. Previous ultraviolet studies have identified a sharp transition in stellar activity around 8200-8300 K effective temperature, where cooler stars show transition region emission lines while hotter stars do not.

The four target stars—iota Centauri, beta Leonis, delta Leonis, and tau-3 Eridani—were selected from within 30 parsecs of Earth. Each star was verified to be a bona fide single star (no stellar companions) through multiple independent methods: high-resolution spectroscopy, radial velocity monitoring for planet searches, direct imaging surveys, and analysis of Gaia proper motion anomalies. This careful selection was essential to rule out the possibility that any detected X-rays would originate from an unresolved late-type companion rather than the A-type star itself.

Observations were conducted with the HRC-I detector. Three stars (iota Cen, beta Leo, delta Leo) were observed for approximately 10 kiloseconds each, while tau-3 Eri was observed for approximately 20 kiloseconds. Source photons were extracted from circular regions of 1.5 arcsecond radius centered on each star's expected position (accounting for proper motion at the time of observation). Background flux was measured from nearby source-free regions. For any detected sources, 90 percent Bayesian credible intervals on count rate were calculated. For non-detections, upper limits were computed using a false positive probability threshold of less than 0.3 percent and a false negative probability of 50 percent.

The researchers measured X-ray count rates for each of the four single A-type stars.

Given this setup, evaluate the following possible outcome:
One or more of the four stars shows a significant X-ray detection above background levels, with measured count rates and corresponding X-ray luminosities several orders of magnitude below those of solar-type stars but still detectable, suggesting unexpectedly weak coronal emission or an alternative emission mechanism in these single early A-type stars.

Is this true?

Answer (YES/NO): NO